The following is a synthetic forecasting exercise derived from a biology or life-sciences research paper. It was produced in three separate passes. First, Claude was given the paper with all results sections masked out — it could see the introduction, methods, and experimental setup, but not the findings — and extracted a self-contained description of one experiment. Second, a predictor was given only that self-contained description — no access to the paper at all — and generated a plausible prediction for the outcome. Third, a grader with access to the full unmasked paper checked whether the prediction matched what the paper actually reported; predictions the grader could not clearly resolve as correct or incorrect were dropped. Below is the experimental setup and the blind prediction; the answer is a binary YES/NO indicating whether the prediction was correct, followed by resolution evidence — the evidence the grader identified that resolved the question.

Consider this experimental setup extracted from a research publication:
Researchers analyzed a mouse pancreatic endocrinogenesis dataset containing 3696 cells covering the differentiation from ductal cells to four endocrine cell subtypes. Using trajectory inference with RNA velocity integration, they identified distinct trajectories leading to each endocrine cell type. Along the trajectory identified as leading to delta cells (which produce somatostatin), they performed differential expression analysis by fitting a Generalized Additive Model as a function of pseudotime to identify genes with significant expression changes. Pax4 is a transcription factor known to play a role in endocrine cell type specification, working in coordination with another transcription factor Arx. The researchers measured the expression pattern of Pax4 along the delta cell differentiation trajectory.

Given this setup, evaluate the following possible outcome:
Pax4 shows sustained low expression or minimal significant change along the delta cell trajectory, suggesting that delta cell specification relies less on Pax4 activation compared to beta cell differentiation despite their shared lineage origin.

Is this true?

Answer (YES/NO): NO